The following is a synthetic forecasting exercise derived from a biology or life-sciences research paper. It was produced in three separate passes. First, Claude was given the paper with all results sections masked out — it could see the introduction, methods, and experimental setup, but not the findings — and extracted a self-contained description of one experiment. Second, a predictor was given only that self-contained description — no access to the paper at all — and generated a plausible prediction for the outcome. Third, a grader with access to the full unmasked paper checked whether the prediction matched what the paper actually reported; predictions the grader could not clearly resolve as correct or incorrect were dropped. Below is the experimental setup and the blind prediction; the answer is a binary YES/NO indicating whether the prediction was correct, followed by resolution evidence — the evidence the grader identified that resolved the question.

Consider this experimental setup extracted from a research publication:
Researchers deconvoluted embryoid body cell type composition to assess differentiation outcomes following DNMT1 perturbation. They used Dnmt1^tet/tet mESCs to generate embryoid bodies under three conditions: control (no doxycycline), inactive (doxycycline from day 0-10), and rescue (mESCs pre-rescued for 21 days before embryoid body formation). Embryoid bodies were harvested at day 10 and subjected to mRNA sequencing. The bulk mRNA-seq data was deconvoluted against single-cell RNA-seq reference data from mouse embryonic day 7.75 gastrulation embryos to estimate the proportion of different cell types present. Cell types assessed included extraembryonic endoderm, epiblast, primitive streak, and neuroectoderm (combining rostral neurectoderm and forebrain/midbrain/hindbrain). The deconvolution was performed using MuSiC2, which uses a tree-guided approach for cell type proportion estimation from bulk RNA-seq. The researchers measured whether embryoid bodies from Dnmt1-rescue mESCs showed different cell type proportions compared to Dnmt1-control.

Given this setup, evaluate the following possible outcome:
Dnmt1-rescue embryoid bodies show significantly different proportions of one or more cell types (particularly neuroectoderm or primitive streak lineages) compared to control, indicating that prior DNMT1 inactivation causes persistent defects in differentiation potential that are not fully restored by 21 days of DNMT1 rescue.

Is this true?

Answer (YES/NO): NO